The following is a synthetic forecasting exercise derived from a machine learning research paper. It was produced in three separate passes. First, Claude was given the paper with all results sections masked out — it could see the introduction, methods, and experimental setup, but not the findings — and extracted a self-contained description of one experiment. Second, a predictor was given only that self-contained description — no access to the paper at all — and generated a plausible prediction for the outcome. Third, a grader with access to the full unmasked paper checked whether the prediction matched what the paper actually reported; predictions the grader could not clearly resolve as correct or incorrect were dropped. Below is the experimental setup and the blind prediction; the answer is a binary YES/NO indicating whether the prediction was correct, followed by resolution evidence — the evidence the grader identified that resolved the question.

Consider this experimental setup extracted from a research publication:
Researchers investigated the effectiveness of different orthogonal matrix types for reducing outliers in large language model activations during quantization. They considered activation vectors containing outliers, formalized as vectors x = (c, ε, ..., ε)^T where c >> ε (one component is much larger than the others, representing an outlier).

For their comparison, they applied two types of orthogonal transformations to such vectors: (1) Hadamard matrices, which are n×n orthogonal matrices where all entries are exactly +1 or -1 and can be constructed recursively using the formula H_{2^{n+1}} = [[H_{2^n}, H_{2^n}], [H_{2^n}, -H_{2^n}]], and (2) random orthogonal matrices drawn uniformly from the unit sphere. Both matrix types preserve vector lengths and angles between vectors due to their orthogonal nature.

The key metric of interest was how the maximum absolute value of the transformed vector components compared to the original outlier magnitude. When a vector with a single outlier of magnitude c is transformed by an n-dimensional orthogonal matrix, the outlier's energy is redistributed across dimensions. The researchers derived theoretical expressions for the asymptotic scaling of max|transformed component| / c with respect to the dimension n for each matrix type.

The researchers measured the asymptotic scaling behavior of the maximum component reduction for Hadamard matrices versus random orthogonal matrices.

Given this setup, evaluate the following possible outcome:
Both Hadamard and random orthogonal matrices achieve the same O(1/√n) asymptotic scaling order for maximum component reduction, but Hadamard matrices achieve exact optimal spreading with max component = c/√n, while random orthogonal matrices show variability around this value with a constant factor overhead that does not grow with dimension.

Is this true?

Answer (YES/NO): NO